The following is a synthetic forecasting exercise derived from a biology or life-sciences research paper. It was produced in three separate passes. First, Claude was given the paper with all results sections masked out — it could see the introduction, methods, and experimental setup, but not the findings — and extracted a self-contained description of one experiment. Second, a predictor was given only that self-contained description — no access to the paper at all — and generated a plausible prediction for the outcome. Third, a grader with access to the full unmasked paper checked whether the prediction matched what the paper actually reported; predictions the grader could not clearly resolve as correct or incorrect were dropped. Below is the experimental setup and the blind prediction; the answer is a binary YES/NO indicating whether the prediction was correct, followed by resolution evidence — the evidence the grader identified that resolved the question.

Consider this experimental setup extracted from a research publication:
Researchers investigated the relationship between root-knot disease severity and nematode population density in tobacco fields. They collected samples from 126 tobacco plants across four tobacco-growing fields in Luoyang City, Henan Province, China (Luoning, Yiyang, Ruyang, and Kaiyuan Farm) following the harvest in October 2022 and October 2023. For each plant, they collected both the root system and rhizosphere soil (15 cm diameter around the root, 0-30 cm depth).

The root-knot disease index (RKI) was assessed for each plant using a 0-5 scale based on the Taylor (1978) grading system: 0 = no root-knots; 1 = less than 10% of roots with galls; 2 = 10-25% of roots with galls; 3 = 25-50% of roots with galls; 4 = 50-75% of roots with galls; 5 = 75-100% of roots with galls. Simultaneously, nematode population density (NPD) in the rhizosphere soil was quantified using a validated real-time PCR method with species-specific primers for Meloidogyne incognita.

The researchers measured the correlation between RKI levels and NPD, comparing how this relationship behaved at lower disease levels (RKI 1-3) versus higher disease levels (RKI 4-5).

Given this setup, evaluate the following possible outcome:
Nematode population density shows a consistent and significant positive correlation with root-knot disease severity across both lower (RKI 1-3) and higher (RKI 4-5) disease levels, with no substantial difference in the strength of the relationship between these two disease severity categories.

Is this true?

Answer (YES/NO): NO